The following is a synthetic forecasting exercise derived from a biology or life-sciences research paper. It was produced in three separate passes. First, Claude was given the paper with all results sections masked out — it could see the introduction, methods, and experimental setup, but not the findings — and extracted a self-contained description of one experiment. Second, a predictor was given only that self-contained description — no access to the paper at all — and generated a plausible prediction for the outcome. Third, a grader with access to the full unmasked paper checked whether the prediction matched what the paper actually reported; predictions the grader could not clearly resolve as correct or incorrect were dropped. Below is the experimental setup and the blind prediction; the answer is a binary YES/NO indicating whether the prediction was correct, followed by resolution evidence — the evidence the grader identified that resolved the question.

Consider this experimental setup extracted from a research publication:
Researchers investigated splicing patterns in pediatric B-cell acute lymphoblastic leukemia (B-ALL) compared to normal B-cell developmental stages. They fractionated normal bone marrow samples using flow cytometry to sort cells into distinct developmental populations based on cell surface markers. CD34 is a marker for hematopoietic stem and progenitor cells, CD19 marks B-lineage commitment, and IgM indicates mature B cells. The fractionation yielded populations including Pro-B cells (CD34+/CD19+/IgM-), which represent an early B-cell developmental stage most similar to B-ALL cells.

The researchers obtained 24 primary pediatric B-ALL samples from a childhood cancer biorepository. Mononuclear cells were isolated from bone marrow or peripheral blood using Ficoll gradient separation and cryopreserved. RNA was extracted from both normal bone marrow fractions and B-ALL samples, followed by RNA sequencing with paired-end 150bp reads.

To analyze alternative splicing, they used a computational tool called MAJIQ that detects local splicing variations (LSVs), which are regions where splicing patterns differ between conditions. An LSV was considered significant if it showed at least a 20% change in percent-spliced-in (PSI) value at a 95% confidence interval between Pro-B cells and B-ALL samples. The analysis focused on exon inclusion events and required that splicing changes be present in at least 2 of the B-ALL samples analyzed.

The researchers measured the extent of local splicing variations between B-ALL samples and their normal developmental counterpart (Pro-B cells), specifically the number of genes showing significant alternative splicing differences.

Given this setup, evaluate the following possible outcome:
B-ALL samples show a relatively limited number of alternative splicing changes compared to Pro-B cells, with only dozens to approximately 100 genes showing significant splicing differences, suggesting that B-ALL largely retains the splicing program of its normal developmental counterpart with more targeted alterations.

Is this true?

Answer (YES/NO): NO